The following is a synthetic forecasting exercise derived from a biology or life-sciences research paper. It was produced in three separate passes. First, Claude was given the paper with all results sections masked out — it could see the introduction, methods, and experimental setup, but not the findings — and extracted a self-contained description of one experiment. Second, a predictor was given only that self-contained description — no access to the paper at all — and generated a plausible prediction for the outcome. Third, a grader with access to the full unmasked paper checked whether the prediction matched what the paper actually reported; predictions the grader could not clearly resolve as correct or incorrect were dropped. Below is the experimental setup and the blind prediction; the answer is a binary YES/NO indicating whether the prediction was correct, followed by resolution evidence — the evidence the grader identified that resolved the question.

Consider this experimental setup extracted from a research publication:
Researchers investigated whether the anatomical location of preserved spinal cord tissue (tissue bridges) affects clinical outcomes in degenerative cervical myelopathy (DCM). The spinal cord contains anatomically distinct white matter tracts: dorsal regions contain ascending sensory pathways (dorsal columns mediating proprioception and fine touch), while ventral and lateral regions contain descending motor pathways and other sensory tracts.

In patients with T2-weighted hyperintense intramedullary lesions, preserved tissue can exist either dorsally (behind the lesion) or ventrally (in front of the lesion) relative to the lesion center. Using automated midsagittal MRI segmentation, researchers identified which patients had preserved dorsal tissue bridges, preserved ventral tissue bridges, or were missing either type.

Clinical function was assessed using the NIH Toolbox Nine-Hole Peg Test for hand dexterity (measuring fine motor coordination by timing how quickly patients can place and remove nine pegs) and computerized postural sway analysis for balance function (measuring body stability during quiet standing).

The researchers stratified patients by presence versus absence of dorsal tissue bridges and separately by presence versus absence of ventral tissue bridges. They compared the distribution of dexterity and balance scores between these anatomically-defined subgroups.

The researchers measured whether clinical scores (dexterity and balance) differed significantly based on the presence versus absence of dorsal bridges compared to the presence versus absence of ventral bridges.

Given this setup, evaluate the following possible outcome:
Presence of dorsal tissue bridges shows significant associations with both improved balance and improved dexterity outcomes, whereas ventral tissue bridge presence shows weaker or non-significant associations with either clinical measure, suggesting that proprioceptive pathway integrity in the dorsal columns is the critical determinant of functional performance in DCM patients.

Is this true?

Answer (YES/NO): NO